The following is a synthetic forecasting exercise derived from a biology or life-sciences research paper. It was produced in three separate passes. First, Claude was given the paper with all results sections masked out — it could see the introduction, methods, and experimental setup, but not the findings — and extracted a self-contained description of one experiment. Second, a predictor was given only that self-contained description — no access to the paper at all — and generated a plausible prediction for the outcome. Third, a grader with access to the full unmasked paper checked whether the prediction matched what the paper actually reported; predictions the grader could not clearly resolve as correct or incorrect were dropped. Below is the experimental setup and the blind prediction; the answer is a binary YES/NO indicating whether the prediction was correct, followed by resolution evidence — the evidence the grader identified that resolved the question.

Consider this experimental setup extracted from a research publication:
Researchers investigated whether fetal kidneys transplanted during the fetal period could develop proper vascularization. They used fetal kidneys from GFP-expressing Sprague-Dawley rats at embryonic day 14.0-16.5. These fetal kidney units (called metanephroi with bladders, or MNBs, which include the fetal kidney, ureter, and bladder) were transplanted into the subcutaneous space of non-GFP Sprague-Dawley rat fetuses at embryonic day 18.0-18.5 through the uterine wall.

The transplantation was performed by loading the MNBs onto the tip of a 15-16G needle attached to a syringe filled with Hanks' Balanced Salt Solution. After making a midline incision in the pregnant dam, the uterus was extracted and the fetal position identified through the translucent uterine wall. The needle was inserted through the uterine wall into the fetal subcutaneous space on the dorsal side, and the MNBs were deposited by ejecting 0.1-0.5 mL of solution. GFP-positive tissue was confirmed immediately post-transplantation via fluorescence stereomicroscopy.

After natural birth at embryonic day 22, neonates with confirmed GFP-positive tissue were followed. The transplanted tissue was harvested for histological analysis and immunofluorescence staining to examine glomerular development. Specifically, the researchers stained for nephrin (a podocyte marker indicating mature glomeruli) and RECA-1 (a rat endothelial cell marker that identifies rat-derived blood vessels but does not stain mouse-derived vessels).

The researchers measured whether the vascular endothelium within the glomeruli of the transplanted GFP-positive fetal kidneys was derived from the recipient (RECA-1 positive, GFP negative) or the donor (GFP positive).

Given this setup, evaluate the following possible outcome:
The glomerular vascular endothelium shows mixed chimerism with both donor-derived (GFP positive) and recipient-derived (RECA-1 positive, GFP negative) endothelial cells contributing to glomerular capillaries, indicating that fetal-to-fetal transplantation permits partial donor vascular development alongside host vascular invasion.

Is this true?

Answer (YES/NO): NO